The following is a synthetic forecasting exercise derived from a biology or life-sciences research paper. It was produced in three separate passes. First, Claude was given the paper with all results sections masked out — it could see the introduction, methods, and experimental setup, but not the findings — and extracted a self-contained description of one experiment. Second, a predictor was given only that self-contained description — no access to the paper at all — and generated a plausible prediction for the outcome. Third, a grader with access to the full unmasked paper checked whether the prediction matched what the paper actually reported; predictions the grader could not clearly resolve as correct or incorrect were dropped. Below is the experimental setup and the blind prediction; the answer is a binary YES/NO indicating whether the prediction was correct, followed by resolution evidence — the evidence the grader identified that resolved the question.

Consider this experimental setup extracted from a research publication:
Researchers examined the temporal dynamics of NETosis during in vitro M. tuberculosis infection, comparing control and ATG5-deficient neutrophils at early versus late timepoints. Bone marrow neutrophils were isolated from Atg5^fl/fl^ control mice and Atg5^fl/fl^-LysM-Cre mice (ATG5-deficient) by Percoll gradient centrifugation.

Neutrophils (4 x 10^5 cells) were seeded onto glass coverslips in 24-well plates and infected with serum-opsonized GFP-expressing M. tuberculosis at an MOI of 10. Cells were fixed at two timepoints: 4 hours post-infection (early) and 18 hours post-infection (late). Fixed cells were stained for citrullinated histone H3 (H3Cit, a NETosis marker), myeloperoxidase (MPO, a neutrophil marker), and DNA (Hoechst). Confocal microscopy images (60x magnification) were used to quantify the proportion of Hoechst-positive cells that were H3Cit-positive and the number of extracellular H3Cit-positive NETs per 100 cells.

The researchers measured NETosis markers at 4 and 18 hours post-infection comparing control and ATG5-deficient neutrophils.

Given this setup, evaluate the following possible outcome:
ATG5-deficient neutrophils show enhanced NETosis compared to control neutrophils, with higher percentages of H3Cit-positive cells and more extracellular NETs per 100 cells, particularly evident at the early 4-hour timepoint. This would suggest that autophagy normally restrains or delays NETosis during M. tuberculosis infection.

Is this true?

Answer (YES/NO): NO